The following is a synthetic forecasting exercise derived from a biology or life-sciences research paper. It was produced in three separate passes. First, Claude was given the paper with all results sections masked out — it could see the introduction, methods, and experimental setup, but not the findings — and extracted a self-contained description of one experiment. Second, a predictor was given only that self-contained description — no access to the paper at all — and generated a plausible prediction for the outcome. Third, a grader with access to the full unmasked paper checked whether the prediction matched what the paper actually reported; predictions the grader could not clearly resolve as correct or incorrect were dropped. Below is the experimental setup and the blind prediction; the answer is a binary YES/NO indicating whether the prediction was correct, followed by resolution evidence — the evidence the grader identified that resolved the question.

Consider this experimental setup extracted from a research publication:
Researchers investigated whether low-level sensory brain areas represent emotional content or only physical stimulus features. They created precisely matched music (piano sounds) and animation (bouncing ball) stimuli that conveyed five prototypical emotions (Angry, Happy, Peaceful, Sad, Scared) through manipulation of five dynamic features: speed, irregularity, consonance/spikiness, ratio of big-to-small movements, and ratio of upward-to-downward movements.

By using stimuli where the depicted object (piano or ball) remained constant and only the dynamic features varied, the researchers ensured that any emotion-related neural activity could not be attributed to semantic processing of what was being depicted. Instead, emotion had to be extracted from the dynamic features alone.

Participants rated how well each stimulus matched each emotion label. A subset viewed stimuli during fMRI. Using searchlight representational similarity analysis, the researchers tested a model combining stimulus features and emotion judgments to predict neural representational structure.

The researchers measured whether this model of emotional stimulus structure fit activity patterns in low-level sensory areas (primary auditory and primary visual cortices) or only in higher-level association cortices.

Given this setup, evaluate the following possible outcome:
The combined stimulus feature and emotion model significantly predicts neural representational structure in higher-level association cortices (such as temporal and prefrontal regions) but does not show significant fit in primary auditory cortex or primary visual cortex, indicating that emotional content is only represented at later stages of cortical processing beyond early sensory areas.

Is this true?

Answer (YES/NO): NO